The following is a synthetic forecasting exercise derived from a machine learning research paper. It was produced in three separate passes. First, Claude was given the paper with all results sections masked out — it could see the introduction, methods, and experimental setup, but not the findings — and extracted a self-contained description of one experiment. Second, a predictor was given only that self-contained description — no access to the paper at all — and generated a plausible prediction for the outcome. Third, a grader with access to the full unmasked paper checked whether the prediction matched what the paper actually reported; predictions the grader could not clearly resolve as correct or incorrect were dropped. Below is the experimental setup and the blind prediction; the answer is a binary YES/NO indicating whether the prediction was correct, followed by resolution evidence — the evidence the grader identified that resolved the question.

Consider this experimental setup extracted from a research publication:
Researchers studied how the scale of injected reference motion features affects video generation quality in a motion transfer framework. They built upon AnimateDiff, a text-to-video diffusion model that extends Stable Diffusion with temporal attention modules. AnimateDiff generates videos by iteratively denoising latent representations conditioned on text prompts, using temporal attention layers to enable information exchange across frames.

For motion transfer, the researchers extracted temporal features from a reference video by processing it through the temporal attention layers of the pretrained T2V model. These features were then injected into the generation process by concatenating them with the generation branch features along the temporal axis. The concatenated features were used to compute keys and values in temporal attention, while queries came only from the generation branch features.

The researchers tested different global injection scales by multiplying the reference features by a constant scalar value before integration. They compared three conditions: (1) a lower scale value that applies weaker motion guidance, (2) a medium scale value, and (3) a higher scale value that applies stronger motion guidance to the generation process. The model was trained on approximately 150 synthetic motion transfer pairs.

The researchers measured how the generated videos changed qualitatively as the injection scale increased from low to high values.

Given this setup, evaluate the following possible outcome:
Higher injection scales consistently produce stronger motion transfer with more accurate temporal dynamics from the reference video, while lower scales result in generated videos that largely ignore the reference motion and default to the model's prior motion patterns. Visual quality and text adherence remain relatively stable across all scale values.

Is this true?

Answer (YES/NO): NO